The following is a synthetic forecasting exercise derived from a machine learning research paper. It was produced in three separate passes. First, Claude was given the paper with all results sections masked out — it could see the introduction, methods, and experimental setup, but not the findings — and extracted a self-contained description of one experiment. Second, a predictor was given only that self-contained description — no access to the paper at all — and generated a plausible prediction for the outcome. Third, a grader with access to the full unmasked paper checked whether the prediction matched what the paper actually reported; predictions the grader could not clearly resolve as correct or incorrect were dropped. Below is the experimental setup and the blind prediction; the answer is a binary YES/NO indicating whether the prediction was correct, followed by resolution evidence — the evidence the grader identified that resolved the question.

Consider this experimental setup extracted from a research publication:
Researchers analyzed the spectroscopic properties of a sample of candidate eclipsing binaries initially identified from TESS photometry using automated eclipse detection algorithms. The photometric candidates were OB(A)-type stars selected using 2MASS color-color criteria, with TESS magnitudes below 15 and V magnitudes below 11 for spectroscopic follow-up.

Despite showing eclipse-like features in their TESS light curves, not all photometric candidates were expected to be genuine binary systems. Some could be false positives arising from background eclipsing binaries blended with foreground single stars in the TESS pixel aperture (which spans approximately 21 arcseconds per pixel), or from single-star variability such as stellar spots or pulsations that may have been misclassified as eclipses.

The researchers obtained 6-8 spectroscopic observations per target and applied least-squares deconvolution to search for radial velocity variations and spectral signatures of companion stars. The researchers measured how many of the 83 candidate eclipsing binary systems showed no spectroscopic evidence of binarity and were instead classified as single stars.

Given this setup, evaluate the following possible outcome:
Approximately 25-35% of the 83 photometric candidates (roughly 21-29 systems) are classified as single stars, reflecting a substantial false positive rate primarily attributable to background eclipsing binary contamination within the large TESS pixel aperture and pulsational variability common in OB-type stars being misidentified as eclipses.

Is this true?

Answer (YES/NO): NO